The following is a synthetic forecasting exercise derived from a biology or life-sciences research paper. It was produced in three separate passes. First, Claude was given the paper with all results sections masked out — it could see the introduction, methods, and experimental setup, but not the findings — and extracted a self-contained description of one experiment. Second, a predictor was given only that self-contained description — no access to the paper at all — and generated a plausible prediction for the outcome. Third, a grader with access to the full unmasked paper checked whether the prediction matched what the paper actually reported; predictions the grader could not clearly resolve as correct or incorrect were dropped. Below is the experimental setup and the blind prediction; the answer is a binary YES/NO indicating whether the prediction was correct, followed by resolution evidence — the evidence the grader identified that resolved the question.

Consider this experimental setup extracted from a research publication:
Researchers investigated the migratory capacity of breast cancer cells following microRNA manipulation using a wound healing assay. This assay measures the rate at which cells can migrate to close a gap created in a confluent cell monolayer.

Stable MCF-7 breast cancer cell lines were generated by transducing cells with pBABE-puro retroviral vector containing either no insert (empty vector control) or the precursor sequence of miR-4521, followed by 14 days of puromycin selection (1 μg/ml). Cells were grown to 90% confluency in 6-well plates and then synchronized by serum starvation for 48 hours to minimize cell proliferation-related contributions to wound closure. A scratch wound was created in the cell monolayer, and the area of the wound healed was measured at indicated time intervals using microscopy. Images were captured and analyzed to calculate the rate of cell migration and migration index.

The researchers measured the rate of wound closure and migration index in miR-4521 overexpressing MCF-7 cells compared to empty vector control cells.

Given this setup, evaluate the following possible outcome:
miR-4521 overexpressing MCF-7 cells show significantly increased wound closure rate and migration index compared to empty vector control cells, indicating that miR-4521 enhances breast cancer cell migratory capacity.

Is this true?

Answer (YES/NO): NO